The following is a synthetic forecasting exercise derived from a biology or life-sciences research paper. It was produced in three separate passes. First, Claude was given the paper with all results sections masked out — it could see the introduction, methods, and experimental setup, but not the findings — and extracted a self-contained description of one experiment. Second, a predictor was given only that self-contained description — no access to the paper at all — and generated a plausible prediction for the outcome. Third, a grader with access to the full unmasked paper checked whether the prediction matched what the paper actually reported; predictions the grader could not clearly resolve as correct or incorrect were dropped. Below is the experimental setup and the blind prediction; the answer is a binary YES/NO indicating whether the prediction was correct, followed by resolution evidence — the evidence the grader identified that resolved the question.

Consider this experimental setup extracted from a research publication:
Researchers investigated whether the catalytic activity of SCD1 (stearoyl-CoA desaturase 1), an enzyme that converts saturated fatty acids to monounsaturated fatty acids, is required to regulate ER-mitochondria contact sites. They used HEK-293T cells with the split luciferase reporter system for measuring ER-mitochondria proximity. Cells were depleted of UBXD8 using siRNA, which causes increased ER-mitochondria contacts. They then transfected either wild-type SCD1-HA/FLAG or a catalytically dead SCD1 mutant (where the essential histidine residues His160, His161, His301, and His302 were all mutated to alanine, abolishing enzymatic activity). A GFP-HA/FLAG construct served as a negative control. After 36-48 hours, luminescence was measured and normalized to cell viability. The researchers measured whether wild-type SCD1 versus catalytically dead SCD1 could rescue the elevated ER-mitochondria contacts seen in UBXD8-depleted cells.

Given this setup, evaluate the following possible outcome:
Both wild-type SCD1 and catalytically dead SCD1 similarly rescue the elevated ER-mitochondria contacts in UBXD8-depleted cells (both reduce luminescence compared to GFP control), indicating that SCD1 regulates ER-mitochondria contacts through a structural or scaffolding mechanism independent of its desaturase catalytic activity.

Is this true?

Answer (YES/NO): NO